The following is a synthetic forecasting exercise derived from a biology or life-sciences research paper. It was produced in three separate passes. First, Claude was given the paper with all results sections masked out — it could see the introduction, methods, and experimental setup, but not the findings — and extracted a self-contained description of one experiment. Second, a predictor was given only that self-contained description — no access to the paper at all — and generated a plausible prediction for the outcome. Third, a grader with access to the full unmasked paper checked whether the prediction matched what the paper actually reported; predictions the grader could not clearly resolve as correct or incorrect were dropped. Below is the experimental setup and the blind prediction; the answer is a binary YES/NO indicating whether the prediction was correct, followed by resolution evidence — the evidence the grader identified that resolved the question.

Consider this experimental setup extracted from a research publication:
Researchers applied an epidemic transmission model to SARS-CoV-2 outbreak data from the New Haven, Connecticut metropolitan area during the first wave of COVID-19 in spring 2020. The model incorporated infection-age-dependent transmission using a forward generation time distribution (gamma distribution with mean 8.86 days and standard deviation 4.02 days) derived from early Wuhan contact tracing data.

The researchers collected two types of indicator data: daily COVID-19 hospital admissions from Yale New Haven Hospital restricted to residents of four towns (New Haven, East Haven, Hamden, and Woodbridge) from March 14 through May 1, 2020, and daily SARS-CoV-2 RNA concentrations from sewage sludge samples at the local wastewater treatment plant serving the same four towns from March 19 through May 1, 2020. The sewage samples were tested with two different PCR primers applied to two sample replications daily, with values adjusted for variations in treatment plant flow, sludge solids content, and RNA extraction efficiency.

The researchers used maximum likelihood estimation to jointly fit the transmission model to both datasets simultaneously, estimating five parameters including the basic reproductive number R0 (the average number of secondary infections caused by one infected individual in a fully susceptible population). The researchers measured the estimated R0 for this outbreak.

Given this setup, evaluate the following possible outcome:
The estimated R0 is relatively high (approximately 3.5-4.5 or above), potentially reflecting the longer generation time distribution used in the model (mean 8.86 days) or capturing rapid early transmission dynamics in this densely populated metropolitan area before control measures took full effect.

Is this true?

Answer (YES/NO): NO